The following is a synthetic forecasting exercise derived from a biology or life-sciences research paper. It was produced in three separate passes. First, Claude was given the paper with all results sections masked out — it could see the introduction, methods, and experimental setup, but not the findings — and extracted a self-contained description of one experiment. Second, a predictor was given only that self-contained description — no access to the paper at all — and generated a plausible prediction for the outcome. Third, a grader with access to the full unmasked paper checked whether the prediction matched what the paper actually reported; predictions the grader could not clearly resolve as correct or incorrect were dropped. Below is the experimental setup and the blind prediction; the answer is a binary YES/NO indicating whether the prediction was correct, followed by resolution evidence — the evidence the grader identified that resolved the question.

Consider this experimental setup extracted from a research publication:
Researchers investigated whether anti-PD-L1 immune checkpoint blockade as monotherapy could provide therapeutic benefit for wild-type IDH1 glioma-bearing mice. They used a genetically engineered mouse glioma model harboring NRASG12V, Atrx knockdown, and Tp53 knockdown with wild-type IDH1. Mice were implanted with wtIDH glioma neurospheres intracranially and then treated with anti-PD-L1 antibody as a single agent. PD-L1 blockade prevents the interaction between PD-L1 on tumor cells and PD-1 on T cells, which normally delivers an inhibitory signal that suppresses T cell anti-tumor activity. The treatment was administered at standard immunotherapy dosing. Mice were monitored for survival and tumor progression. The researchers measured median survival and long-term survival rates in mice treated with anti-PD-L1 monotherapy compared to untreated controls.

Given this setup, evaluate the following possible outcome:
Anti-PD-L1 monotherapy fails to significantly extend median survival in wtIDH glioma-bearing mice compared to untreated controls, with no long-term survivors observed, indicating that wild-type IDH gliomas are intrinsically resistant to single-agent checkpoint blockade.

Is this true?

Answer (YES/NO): NO